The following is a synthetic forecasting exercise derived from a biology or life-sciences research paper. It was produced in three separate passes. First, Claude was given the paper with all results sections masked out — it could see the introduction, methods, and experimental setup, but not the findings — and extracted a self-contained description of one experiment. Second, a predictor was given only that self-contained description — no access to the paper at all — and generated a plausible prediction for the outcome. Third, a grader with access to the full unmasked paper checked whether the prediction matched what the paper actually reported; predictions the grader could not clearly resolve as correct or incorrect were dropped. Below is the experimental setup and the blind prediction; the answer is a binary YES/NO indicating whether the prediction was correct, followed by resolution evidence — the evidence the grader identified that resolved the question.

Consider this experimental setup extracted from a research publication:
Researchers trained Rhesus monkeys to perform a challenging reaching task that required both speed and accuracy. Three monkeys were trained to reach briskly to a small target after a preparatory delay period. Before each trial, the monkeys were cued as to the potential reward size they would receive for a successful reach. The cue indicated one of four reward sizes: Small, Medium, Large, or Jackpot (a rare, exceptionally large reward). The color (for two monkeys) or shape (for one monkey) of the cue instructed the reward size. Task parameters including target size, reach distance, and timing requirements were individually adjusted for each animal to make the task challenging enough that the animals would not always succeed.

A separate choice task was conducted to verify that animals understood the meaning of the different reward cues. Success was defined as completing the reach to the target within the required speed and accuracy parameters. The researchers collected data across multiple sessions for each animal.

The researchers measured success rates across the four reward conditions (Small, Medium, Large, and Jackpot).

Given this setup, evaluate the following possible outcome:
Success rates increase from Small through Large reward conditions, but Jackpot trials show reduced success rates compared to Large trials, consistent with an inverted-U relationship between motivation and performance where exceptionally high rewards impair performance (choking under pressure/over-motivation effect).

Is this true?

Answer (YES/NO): YES